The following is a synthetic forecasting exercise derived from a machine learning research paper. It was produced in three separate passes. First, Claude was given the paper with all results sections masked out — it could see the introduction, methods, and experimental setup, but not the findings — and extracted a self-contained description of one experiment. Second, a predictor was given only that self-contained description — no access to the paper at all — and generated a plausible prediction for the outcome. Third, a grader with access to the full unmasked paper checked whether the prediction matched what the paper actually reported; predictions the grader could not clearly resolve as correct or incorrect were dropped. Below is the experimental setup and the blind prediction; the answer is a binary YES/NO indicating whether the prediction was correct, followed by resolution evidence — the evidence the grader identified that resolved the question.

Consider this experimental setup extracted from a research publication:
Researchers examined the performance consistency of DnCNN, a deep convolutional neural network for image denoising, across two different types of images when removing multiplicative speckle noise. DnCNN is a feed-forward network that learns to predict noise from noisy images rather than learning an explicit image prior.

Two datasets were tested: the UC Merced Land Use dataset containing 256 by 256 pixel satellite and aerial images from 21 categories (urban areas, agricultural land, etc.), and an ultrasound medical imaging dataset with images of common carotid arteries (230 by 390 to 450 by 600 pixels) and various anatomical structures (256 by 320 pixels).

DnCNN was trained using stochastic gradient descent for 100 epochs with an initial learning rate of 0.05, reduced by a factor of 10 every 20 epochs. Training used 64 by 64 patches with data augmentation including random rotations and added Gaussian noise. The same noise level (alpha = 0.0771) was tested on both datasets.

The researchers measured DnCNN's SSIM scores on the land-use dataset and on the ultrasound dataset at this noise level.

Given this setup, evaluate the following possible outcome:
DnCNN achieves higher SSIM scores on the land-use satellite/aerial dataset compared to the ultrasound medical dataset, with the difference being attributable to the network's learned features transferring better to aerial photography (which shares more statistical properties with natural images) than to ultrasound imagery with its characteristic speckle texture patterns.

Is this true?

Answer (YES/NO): YES